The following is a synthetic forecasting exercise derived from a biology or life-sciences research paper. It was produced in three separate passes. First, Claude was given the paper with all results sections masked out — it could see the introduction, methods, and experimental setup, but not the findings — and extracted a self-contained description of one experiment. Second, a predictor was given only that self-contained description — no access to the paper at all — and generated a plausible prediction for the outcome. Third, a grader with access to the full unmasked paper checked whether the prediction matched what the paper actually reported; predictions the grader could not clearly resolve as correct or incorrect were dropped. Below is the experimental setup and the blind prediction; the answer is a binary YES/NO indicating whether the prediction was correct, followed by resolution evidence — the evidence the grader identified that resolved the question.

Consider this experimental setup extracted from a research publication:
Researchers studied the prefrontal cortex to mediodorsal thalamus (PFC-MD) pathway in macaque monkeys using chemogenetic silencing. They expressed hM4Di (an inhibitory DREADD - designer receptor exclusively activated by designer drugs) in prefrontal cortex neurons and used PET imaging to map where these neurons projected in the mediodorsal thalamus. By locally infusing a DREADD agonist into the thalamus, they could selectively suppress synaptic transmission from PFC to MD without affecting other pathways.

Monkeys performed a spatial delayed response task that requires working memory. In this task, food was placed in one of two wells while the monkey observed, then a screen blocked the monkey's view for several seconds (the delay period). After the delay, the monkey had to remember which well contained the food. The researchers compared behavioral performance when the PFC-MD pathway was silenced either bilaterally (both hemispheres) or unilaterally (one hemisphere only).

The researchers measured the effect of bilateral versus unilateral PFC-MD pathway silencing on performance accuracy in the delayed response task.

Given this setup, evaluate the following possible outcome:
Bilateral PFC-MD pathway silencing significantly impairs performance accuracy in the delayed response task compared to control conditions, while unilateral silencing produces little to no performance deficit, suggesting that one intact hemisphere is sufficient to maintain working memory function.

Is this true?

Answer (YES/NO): YES